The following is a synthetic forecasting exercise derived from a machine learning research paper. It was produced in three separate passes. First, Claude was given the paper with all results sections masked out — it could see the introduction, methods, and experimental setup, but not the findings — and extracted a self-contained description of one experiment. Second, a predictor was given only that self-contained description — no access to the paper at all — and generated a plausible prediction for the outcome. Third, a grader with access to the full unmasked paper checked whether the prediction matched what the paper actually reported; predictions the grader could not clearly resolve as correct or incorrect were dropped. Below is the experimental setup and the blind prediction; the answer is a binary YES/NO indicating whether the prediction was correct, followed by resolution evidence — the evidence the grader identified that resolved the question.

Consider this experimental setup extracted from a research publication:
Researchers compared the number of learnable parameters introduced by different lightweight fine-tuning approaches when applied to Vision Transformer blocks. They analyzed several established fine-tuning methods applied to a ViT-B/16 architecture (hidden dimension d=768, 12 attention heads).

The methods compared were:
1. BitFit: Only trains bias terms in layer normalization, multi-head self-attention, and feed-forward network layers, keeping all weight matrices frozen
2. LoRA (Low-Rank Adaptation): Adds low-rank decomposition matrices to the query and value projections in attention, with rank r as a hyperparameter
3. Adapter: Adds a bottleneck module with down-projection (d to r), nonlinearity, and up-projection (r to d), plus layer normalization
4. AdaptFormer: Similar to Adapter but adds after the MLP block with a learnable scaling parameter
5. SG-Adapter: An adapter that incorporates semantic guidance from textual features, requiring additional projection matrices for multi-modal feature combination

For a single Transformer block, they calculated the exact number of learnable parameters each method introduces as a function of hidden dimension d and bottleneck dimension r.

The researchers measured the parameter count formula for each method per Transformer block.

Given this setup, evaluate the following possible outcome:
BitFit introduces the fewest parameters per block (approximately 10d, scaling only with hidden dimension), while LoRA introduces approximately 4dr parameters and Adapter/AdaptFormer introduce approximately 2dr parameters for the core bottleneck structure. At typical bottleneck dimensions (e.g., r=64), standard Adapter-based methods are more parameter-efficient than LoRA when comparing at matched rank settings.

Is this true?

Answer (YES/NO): YES